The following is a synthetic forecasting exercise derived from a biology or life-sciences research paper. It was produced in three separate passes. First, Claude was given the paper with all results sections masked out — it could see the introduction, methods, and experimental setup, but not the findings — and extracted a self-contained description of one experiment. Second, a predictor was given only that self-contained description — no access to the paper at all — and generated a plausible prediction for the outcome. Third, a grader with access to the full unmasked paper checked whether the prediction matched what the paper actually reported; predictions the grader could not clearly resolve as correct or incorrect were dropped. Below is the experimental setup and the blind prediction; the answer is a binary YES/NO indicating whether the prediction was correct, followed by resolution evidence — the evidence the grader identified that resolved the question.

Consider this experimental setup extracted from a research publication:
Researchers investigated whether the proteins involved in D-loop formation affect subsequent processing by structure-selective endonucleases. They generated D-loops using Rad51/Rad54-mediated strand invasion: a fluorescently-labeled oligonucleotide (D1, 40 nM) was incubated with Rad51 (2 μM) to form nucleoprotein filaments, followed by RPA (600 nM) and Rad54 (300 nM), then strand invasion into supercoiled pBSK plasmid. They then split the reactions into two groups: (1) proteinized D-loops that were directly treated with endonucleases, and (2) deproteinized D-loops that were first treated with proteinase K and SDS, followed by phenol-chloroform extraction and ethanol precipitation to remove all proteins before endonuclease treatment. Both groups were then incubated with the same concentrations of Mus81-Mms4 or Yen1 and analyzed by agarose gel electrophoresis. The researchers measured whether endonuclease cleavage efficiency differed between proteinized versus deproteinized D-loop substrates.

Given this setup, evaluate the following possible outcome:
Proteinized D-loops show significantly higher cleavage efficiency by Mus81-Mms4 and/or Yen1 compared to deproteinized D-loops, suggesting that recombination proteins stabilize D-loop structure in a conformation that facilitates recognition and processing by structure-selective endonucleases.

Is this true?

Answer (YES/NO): NO